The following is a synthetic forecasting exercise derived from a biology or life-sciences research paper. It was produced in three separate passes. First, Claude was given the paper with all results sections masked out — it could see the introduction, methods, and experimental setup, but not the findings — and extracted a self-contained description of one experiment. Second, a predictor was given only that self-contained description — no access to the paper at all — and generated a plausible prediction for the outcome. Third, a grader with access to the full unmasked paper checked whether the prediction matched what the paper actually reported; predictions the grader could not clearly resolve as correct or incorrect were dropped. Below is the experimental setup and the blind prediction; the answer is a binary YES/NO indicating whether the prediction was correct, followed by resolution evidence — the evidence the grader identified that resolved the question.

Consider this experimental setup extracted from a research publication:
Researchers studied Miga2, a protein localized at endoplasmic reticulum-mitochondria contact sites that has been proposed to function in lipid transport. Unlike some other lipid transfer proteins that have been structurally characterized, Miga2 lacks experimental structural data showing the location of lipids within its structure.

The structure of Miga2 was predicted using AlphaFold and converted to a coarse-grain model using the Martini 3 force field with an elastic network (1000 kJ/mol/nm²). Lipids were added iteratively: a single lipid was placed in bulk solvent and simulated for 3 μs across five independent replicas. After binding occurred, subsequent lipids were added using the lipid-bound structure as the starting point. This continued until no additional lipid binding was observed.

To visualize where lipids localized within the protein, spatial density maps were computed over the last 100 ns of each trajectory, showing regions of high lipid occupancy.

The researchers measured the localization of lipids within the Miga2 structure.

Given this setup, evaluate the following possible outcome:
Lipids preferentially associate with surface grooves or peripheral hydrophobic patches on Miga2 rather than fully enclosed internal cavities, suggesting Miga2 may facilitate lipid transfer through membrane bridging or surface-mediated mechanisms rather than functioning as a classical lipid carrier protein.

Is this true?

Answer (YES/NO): NO